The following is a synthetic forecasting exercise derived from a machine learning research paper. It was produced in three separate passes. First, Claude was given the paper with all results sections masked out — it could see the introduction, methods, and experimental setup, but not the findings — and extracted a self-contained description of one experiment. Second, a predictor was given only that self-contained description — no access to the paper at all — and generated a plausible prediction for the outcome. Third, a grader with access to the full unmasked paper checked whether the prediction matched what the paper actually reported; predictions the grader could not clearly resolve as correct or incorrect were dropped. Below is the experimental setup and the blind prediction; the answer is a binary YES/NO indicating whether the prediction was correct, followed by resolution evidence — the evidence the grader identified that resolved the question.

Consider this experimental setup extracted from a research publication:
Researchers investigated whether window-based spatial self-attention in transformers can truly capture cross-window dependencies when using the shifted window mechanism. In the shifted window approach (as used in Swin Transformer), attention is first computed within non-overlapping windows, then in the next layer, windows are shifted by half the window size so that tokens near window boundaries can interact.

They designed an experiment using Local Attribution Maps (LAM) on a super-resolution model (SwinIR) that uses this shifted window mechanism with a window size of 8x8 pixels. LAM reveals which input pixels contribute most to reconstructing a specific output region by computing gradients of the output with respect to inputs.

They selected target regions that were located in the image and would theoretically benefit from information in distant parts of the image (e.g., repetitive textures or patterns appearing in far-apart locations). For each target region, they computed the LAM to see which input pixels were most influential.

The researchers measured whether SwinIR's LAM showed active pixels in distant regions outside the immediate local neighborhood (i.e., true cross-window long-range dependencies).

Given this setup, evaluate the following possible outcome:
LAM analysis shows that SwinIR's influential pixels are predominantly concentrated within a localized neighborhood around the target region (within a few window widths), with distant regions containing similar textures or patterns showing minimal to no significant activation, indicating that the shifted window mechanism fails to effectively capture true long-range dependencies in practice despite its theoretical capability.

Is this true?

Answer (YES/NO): YES